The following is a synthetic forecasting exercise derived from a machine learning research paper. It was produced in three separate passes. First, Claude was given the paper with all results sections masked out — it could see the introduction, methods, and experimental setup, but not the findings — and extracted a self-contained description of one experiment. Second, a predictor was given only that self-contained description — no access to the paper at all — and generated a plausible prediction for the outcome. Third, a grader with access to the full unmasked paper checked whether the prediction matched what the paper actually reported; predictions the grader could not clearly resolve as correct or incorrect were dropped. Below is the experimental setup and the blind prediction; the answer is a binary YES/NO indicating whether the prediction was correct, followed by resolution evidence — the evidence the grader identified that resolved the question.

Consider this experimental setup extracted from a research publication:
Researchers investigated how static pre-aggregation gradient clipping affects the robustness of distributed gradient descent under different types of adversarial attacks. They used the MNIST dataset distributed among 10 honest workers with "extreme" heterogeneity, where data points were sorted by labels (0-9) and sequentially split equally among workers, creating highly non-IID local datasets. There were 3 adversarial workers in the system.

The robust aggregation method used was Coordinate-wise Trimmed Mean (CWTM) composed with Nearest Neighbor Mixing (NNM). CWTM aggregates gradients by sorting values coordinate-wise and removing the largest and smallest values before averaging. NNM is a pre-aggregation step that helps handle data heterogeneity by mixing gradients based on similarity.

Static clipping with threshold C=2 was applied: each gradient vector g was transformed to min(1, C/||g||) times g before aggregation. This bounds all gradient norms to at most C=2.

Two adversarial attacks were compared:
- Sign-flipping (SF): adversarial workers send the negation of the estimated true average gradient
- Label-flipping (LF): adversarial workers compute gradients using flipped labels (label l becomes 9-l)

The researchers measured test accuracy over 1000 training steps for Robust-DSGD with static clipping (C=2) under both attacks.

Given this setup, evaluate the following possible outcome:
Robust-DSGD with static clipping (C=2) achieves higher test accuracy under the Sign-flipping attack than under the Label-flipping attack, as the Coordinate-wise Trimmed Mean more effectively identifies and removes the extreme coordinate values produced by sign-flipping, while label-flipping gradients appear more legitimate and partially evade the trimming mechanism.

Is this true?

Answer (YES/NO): YES